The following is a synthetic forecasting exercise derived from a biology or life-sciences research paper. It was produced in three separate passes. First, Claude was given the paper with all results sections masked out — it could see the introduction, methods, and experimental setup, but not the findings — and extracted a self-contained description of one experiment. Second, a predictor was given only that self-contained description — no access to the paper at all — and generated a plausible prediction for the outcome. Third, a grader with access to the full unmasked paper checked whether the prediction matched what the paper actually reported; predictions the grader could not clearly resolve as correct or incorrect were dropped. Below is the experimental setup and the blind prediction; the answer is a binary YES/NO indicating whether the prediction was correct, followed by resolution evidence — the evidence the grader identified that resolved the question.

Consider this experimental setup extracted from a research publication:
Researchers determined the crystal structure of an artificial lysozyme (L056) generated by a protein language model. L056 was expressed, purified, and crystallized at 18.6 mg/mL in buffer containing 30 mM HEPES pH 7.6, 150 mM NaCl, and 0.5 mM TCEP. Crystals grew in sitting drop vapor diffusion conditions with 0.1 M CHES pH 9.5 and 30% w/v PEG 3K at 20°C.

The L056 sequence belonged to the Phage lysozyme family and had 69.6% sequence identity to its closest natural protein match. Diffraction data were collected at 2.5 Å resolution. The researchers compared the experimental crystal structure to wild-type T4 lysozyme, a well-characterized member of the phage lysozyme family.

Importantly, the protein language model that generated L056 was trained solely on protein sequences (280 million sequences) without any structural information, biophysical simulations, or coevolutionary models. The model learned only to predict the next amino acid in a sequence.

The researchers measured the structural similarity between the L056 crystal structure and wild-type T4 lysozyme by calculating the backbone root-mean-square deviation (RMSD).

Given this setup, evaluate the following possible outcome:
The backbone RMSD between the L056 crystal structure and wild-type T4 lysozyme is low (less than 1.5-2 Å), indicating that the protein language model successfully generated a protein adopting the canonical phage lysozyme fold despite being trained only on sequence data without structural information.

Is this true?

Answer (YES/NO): NO